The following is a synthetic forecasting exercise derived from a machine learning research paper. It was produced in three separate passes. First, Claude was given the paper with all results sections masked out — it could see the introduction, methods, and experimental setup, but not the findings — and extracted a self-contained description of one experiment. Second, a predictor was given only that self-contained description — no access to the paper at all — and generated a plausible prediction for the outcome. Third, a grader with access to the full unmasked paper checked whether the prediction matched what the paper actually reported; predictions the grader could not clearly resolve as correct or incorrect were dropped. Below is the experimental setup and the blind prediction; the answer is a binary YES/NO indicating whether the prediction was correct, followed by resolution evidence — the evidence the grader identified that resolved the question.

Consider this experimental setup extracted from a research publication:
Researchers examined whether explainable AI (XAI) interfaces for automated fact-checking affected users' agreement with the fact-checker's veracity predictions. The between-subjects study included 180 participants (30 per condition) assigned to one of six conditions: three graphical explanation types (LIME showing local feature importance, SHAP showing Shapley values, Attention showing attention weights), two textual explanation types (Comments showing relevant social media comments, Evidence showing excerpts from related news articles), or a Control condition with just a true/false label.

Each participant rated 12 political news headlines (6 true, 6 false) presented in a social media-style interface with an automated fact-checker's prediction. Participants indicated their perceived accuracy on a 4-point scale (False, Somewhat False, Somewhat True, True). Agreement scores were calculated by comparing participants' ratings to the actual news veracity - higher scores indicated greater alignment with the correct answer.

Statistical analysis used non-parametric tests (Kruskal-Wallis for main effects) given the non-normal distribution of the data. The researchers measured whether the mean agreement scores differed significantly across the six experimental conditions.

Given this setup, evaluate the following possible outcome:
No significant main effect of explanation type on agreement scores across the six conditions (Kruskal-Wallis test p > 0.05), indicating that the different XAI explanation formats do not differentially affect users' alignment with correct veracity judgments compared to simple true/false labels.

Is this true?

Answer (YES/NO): NO